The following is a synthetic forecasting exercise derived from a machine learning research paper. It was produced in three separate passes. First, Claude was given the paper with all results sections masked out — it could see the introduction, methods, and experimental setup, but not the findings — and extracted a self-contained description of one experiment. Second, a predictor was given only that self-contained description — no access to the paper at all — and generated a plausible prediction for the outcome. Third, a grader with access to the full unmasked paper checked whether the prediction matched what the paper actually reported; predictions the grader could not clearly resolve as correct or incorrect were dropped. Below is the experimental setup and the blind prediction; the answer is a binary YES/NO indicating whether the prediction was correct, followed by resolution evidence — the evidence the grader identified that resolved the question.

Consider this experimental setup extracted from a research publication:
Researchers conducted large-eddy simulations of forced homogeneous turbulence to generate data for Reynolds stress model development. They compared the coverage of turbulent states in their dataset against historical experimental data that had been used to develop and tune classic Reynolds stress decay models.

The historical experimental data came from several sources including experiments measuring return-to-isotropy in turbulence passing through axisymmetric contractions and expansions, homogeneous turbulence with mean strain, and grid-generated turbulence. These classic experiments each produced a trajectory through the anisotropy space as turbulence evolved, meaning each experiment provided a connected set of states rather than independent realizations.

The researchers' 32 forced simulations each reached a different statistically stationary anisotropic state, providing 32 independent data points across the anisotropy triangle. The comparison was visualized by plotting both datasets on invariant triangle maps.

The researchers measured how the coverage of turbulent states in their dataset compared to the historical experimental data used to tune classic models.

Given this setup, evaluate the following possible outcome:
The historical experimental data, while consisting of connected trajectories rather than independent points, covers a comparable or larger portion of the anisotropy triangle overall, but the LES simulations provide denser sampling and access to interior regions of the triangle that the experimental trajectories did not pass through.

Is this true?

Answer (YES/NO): NO